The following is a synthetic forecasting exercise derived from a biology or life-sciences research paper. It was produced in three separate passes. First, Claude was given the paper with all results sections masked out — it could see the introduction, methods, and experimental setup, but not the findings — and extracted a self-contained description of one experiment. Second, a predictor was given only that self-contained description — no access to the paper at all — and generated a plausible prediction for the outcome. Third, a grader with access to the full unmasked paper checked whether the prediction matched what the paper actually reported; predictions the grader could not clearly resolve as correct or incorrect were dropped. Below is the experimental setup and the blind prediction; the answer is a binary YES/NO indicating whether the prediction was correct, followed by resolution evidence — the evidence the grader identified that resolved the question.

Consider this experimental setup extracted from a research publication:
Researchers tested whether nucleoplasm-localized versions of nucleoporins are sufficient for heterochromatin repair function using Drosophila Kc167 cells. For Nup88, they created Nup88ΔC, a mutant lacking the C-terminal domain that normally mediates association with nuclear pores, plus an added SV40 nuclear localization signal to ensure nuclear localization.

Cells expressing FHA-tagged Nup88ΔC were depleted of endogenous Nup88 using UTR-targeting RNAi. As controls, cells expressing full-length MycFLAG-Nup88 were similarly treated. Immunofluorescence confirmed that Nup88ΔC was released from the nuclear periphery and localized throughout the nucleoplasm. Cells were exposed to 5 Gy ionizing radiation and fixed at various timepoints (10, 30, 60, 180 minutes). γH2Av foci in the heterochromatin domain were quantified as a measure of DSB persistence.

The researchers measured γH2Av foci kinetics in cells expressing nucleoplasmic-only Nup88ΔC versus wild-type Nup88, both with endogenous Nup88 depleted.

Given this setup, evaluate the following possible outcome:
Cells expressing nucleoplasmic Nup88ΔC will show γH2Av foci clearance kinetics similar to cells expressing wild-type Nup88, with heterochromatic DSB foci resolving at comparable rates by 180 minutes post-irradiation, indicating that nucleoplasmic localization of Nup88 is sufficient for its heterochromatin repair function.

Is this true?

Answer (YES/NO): YES